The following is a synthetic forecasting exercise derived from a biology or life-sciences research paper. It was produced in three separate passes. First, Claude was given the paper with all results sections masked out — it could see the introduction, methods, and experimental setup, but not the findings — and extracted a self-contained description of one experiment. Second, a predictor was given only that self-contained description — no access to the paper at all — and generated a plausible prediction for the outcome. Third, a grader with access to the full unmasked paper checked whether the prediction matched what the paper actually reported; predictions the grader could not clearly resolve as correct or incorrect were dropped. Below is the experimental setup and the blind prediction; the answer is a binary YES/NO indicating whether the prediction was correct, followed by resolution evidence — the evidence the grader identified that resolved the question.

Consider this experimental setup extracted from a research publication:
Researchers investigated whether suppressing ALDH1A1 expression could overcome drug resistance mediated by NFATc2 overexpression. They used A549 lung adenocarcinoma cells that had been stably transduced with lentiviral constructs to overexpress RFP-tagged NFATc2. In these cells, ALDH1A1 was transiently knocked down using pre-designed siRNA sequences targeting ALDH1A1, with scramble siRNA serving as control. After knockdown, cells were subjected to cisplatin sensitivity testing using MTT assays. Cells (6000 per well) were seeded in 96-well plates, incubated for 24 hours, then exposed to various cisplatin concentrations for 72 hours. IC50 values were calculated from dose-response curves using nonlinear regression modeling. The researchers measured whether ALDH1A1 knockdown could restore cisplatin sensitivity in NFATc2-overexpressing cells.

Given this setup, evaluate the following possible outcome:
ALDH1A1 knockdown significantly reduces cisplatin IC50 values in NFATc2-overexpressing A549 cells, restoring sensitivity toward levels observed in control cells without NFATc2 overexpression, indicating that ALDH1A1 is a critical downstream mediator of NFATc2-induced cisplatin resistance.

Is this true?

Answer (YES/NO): YES